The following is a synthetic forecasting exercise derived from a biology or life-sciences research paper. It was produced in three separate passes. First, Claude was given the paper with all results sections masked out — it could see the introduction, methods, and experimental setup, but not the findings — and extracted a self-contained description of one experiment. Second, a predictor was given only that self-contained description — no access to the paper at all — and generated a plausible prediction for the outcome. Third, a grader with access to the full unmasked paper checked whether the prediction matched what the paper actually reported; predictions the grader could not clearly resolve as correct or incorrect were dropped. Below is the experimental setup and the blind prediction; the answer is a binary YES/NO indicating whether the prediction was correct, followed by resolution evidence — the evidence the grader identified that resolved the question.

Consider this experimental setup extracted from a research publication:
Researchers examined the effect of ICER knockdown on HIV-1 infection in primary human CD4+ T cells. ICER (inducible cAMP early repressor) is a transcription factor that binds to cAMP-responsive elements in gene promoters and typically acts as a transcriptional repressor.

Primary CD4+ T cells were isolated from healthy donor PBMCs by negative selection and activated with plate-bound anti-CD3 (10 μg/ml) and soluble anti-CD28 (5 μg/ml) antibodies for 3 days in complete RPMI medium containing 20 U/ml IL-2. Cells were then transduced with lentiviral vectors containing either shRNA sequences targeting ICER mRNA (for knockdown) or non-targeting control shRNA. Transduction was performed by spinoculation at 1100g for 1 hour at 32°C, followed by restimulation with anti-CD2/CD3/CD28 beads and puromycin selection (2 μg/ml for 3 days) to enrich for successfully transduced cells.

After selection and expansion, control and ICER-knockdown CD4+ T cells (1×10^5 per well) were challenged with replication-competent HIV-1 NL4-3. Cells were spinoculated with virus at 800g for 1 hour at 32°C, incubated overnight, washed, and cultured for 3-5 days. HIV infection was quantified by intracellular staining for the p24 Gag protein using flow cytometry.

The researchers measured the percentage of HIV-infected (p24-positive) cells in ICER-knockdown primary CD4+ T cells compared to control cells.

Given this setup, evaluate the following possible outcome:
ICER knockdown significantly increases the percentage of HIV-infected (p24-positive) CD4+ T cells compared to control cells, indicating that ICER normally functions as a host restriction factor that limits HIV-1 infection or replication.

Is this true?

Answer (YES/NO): YES